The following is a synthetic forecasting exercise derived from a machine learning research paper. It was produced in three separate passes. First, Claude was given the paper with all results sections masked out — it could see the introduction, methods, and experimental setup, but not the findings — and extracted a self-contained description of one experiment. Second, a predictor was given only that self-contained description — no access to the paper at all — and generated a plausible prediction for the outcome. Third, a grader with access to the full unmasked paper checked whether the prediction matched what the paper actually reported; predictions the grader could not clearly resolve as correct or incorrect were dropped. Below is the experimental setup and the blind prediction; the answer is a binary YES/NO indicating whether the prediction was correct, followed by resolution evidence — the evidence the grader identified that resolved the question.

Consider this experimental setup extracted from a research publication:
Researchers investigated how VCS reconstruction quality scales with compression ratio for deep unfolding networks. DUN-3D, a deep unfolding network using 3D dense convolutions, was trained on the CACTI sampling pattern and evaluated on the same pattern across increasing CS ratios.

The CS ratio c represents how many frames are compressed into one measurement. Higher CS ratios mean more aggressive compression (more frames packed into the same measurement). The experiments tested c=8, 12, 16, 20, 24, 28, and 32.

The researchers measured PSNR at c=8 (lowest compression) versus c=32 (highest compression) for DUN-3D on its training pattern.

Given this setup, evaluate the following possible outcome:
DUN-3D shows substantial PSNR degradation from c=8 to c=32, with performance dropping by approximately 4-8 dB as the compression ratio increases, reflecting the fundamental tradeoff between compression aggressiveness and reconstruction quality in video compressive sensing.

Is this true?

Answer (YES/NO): NO